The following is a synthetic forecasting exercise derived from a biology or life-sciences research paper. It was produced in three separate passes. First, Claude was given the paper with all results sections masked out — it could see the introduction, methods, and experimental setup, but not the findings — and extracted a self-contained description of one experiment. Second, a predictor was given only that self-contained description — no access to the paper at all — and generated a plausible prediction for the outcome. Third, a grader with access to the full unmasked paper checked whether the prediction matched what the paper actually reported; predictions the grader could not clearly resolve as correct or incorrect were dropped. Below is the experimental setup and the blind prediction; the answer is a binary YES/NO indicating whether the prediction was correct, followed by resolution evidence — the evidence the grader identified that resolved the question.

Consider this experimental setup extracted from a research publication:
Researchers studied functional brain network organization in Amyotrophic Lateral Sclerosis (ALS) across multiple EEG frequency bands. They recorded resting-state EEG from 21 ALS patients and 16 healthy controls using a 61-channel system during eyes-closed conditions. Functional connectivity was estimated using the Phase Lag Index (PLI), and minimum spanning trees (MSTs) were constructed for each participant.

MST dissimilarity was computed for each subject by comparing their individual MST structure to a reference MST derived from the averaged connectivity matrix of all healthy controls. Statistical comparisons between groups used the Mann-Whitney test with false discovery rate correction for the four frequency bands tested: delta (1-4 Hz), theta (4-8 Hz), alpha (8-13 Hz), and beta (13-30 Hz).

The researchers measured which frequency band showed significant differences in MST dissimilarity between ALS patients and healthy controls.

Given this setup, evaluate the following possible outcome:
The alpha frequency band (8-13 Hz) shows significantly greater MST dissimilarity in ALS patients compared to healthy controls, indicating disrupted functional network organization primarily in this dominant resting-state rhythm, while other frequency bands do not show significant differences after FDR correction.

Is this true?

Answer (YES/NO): NO